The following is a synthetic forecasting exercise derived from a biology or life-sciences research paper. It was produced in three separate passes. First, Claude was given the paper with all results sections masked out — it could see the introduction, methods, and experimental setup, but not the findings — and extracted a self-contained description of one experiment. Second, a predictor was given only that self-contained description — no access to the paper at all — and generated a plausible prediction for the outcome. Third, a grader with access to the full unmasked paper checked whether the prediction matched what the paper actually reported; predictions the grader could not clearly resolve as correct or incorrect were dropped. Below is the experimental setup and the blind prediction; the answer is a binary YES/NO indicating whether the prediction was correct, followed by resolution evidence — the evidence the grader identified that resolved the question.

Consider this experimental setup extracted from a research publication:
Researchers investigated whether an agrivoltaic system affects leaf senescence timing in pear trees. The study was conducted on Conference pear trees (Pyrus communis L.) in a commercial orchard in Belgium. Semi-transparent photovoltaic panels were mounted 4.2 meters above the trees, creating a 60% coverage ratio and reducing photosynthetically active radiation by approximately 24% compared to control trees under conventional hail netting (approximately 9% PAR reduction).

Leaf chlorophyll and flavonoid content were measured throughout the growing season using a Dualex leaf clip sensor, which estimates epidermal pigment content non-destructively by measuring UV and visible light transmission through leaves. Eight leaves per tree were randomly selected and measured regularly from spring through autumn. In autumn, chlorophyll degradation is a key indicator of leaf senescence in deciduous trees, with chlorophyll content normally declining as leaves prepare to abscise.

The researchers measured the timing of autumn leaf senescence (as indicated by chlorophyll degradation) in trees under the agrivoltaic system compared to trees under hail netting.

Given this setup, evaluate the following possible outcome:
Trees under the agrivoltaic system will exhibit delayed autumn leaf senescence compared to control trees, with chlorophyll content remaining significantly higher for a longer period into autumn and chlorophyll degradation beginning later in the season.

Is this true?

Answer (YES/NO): YES